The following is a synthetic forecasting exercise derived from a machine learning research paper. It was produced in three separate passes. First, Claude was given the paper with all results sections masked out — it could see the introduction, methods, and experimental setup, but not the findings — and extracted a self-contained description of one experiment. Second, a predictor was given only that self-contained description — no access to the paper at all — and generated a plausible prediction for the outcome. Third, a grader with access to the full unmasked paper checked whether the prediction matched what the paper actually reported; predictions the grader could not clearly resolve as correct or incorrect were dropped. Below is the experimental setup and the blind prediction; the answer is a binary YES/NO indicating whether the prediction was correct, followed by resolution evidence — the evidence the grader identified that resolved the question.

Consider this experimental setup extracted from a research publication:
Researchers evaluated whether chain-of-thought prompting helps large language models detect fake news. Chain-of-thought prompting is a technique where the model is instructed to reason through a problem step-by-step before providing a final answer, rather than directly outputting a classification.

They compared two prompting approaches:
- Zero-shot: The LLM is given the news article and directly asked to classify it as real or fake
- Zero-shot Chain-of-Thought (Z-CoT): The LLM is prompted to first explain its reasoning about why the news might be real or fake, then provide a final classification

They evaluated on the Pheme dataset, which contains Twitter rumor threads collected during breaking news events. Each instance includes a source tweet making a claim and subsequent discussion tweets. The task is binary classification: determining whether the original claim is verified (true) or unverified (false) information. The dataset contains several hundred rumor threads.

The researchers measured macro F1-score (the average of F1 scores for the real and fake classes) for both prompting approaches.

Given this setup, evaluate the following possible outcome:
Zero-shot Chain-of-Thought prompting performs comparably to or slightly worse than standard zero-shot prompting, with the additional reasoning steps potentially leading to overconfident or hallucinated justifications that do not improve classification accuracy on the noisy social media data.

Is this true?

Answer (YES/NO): NO